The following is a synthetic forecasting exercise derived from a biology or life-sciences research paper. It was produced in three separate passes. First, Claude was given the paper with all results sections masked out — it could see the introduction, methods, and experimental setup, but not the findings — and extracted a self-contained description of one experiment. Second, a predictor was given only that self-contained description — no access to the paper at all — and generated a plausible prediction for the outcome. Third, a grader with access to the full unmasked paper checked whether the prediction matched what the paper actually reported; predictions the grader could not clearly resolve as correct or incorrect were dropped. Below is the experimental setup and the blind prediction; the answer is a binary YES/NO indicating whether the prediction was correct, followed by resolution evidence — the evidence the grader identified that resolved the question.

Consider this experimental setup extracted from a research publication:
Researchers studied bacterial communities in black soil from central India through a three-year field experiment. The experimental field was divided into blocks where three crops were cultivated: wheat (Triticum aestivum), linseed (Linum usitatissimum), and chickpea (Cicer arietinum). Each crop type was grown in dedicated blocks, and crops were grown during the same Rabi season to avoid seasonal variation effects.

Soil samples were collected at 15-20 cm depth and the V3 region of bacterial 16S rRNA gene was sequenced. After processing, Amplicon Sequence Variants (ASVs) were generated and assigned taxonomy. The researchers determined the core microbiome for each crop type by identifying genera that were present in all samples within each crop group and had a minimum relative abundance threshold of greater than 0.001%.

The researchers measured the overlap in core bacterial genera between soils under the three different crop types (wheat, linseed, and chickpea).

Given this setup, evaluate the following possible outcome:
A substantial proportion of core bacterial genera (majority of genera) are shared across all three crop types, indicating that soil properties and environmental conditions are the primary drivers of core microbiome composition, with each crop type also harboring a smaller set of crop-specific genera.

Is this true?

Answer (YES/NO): NO